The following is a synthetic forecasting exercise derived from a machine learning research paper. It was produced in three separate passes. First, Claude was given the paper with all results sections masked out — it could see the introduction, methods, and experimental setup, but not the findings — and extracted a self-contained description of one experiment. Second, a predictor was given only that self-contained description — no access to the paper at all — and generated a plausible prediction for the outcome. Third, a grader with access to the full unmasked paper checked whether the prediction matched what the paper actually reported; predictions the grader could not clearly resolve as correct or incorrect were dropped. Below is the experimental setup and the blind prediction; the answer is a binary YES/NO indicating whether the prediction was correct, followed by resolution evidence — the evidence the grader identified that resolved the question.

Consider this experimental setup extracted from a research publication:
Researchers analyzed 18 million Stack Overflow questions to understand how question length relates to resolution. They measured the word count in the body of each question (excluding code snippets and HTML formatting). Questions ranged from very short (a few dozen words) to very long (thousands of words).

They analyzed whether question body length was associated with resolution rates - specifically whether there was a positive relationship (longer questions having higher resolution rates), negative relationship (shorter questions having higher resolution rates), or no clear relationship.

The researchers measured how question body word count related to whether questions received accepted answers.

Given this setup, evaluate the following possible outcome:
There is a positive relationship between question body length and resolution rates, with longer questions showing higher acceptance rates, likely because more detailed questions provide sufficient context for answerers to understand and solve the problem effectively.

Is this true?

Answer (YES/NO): NO